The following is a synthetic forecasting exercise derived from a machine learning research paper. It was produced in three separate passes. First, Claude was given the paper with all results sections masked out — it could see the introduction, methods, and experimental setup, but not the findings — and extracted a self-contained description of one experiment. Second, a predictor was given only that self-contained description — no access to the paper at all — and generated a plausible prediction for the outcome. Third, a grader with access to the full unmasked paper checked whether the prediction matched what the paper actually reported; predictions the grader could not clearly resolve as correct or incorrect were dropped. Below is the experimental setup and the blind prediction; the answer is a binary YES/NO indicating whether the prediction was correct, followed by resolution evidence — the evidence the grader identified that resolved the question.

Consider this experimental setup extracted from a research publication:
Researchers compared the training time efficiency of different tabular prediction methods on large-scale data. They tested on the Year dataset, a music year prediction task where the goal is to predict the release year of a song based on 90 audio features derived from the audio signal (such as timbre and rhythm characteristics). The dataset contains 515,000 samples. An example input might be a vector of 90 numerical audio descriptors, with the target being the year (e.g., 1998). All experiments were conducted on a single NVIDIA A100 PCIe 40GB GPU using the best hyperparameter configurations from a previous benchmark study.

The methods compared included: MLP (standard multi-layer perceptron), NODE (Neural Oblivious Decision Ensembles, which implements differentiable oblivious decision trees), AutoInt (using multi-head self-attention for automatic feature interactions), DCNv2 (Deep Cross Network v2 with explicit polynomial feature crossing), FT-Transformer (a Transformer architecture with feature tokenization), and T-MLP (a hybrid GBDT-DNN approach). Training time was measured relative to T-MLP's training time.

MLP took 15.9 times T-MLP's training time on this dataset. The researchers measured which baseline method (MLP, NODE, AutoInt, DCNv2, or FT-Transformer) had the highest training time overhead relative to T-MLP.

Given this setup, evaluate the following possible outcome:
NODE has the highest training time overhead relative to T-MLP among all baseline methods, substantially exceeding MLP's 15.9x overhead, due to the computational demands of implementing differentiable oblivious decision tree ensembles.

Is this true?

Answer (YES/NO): YES